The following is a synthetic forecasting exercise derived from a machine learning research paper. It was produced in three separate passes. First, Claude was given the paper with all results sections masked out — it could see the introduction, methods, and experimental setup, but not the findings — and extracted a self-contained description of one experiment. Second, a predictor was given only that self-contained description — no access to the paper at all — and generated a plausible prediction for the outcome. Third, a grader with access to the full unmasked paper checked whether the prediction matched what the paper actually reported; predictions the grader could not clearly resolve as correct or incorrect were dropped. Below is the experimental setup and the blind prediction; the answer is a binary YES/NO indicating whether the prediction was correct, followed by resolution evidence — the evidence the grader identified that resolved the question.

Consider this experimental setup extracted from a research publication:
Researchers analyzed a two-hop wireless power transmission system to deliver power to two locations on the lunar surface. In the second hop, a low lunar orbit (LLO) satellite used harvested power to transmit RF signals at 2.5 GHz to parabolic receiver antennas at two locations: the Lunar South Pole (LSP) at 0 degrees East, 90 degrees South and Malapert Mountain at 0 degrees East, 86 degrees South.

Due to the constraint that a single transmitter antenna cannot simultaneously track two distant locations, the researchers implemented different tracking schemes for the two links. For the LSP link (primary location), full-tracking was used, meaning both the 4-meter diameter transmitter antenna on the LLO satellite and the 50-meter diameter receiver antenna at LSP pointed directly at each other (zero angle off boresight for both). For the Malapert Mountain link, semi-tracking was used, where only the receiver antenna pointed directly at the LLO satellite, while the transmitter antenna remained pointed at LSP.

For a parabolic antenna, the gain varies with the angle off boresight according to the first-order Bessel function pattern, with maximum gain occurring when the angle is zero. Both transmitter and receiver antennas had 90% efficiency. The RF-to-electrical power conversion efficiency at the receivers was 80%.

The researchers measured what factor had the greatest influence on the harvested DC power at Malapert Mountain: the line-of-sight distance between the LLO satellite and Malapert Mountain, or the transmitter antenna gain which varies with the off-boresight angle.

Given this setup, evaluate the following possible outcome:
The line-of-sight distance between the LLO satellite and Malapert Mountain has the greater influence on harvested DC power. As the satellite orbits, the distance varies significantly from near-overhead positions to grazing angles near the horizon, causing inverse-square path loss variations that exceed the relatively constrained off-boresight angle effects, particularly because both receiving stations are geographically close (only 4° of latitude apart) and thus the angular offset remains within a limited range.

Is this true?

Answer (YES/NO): NO